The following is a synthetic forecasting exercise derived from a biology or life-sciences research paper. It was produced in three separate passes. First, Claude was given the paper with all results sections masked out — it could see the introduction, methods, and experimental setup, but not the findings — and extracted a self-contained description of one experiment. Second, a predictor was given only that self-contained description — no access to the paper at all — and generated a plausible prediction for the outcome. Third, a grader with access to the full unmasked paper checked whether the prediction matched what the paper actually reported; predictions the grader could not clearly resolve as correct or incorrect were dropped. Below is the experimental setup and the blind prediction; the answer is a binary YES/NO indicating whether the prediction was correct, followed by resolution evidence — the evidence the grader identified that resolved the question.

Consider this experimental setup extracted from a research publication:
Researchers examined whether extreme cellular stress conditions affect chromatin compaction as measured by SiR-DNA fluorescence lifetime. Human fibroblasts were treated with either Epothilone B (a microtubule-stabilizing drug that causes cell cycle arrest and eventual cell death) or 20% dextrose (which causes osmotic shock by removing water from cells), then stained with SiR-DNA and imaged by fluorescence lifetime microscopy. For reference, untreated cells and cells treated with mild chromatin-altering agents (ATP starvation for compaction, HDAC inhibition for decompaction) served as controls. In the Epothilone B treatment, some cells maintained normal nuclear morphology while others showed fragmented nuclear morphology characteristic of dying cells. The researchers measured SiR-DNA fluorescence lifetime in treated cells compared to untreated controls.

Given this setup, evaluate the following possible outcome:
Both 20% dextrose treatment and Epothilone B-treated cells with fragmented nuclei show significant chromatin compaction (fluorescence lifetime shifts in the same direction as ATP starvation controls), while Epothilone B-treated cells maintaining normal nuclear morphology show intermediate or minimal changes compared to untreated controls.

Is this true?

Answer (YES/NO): YES